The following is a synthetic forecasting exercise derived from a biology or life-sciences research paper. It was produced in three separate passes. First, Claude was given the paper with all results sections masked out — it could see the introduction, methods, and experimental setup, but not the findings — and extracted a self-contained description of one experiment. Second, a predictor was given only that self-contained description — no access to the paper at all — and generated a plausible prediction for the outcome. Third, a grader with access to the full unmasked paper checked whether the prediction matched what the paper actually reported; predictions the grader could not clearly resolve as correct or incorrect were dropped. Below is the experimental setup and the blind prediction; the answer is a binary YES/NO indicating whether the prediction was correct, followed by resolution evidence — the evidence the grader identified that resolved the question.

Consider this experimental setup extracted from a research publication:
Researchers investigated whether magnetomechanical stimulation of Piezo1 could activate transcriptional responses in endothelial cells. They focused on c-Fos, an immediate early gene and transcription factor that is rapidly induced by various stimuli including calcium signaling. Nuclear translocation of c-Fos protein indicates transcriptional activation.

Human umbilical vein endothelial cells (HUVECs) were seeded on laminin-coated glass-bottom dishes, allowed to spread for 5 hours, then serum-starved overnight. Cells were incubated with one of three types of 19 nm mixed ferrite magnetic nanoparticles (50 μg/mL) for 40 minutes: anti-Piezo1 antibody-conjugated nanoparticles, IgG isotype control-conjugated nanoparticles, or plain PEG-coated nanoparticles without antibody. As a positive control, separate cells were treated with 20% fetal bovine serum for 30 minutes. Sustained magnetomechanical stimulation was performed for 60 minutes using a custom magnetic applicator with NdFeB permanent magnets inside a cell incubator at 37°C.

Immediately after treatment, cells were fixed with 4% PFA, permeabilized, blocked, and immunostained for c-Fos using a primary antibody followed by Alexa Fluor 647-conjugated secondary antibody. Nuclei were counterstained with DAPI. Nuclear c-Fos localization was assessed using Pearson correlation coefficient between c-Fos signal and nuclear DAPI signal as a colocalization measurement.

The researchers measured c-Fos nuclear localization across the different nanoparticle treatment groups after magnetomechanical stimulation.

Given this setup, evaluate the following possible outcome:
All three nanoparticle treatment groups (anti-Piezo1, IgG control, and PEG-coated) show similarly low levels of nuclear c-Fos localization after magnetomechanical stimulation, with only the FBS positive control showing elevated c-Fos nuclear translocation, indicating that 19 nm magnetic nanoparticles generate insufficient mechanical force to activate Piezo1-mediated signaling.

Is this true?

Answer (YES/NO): NO